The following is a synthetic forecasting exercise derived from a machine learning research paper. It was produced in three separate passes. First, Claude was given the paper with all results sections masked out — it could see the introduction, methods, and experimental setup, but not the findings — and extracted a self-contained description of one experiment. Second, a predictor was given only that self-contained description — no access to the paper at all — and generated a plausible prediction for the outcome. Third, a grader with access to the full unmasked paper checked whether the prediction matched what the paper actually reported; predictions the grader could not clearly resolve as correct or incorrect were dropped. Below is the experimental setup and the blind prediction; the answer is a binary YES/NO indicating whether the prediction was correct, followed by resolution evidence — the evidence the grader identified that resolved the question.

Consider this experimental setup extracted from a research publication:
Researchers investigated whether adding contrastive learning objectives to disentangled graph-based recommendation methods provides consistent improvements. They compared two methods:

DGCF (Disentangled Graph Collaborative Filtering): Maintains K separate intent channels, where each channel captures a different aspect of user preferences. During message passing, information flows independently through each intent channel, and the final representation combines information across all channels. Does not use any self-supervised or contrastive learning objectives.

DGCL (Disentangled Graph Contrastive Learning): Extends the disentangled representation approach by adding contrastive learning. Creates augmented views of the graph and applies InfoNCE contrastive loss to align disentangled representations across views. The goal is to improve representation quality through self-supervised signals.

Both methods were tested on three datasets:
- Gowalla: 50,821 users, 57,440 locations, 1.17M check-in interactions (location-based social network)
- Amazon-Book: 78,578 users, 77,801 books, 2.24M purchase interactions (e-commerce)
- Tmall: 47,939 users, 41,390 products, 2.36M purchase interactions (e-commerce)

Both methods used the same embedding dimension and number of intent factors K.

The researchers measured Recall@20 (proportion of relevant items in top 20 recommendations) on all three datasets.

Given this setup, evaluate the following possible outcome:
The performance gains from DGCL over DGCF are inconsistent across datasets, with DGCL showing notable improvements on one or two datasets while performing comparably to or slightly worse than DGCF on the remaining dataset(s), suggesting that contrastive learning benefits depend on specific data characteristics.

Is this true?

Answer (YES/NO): YES